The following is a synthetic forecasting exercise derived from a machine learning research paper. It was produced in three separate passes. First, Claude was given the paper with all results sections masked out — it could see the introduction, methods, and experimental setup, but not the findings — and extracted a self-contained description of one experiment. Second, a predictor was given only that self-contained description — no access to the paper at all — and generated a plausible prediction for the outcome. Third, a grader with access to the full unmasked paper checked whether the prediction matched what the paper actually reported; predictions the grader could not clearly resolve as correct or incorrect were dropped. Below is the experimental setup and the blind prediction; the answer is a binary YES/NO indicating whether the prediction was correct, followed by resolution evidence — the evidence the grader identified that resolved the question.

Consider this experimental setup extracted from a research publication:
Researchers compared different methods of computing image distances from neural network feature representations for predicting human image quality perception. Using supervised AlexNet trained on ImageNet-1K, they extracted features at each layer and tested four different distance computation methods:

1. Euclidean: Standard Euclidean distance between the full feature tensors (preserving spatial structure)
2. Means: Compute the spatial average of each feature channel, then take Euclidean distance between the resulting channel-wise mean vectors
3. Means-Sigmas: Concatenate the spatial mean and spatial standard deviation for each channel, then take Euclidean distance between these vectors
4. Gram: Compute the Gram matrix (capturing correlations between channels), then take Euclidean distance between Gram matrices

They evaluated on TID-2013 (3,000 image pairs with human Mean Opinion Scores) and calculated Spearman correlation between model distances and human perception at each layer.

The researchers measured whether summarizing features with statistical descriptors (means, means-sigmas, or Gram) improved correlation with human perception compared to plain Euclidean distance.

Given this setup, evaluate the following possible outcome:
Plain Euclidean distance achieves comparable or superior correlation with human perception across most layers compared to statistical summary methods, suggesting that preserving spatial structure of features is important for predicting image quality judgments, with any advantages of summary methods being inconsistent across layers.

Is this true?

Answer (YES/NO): YES